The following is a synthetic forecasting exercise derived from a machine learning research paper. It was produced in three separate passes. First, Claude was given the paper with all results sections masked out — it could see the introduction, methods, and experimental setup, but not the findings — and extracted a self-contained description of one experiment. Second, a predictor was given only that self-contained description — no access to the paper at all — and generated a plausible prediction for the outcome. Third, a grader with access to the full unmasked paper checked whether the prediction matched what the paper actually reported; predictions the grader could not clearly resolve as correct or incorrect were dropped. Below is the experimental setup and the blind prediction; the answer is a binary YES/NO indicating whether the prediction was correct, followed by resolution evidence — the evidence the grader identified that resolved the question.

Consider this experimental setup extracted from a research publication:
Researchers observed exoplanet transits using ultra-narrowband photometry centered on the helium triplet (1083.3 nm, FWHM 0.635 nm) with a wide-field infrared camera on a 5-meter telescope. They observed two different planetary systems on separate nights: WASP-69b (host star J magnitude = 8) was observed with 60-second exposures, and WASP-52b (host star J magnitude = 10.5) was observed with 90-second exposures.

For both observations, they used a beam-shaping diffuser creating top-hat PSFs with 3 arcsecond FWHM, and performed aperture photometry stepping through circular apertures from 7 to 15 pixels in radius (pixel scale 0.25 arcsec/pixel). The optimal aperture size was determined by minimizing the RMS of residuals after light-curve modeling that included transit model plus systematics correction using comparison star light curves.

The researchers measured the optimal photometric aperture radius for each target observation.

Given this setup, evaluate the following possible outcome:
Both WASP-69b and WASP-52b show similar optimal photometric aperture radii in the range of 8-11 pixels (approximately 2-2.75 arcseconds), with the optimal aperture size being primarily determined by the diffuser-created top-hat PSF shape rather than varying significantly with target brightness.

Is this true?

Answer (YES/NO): NO